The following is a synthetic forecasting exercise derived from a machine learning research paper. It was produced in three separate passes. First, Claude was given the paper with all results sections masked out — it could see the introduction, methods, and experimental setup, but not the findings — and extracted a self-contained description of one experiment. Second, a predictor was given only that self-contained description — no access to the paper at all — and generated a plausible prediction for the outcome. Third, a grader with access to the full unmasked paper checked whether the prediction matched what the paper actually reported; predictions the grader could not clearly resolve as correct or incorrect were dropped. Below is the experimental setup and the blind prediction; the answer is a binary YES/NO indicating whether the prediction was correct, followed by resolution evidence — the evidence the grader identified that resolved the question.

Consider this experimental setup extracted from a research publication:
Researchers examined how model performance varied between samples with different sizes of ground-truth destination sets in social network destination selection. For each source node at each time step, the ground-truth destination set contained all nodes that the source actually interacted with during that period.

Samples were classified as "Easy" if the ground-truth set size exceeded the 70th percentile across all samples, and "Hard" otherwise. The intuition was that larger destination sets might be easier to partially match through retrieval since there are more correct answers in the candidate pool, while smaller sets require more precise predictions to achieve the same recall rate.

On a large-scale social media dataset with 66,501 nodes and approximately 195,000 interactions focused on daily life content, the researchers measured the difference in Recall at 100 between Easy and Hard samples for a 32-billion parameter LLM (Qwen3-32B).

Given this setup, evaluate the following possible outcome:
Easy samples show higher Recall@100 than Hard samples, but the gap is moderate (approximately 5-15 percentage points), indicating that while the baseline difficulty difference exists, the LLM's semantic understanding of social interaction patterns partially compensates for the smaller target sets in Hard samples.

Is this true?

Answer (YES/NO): NO